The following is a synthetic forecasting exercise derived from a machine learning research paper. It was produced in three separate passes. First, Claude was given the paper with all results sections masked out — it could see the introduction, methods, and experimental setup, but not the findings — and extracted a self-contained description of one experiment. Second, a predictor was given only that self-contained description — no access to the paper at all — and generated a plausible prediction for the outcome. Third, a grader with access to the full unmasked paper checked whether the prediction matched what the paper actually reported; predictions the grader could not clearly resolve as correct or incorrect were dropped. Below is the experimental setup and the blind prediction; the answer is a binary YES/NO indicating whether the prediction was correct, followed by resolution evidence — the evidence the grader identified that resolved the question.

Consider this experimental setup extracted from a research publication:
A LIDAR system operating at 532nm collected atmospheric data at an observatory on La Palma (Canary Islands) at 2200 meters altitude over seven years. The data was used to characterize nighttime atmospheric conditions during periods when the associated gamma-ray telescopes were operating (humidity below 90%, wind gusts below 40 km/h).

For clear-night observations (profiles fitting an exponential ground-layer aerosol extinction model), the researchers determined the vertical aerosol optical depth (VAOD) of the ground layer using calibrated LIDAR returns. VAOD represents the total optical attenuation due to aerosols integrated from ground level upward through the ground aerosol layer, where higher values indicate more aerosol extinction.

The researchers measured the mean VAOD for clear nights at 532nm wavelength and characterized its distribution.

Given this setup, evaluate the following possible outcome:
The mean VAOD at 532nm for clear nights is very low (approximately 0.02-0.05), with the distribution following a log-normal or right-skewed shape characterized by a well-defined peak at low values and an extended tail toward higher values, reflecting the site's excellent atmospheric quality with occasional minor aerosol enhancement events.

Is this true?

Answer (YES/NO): YES